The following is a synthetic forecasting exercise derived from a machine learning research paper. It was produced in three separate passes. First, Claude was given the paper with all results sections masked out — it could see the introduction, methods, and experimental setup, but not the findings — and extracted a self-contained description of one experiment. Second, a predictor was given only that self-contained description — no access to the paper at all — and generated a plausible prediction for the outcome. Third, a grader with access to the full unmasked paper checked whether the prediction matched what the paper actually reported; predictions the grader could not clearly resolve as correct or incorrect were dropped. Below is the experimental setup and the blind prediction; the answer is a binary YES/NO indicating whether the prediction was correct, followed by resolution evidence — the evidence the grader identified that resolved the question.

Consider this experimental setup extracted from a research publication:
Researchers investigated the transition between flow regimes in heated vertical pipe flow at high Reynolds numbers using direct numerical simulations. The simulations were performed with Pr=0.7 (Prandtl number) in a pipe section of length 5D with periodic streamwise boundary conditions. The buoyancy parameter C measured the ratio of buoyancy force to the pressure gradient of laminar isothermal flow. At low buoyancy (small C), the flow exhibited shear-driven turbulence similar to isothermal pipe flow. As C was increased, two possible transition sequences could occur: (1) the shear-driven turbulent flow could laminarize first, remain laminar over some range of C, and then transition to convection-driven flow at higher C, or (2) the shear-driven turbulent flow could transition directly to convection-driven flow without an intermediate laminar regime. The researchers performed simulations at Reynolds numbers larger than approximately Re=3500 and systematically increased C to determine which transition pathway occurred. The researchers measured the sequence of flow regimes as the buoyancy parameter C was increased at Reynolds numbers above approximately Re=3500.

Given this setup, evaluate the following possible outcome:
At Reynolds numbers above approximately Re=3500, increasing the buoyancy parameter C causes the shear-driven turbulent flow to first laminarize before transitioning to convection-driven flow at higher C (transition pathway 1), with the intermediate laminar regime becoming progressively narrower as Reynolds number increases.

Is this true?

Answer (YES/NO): NO